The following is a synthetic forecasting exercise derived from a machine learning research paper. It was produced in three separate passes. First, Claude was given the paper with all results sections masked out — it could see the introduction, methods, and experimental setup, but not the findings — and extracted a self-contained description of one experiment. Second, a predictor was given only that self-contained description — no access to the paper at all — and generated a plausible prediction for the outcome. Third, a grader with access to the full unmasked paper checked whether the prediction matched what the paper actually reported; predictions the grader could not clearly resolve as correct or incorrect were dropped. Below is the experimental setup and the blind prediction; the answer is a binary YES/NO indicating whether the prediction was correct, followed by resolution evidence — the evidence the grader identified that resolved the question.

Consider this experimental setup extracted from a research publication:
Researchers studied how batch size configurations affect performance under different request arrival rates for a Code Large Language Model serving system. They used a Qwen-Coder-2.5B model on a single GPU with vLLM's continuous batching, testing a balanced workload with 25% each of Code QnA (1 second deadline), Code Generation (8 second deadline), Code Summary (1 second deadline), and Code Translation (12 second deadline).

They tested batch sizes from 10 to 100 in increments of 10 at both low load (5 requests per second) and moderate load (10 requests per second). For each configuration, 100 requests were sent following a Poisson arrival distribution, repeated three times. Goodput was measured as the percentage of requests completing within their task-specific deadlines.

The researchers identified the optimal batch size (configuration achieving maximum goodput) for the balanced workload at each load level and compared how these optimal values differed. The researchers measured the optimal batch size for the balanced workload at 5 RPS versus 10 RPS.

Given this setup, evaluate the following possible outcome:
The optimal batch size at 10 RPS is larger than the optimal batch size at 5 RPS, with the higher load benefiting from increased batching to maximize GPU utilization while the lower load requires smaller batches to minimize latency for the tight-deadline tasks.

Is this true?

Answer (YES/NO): NO